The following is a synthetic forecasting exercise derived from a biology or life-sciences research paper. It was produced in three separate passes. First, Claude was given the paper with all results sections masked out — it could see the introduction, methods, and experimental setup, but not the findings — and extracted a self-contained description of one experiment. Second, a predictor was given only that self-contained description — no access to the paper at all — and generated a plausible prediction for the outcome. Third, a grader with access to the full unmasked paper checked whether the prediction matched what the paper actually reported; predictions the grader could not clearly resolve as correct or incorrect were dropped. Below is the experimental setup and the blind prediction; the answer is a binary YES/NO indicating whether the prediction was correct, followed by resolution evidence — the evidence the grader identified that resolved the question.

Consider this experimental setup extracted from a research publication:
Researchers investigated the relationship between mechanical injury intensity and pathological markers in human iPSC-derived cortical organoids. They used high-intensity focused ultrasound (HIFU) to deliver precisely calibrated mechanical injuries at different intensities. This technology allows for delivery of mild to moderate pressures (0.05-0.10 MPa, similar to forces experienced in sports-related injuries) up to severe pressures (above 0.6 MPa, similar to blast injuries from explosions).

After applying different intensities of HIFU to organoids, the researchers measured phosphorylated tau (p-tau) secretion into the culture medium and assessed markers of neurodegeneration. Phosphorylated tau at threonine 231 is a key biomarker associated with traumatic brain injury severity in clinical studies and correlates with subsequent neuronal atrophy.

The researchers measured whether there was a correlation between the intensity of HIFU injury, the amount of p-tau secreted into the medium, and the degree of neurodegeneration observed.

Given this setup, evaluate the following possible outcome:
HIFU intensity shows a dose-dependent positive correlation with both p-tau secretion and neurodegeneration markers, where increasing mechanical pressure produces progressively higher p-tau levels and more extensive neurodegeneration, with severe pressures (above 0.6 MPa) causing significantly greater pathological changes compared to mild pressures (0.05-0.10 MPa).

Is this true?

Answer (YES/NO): NO